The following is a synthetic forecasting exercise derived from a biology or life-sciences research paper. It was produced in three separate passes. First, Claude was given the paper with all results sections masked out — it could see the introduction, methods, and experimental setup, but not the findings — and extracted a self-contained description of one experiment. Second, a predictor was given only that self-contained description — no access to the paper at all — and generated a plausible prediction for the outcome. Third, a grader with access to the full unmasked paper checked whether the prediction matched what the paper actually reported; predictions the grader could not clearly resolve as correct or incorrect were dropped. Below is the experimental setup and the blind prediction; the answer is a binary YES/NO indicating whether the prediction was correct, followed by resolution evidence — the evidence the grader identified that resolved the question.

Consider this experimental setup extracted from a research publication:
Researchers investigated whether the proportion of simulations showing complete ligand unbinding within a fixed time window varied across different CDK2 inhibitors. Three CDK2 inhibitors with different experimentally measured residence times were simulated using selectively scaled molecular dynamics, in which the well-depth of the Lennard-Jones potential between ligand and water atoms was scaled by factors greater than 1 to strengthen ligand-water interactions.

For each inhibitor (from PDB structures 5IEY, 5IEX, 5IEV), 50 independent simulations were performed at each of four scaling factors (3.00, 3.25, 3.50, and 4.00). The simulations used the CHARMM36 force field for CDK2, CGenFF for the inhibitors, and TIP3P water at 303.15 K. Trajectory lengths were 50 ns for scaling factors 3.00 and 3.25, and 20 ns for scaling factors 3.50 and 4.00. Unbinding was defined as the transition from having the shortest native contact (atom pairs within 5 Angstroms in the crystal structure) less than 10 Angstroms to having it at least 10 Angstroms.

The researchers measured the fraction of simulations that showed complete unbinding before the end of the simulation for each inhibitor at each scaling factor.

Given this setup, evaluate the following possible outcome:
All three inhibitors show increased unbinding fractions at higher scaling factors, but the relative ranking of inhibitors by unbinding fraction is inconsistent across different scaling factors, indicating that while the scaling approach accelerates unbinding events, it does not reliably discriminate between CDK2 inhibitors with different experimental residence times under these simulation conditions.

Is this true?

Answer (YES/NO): NO